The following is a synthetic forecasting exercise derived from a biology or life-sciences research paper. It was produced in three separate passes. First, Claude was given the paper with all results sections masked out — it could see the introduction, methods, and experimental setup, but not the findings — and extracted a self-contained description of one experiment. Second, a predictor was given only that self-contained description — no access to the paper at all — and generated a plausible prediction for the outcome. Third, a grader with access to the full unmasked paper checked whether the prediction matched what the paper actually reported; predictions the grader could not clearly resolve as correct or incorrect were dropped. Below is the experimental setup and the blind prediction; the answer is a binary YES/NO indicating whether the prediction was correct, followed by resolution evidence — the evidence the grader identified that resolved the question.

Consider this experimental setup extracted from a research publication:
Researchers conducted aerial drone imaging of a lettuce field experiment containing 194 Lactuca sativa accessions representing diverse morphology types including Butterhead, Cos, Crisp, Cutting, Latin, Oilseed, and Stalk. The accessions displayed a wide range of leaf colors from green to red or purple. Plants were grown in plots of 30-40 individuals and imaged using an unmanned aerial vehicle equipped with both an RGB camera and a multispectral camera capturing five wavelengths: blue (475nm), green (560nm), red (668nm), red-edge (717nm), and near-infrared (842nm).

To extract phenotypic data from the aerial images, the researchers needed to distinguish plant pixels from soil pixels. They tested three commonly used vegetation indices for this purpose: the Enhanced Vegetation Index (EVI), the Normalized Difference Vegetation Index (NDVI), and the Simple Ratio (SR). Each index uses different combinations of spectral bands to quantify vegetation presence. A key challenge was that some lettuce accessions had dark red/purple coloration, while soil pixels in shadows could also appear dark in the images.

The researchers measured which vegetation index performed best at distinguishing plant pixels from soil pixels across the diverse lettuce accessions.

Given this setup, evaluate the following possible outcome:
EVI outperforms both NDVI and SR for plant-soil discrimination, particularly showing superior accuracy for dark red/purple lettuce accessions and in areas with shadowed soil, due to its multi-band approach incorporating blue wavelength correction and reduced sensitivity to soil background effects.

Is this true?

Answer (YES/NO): YES